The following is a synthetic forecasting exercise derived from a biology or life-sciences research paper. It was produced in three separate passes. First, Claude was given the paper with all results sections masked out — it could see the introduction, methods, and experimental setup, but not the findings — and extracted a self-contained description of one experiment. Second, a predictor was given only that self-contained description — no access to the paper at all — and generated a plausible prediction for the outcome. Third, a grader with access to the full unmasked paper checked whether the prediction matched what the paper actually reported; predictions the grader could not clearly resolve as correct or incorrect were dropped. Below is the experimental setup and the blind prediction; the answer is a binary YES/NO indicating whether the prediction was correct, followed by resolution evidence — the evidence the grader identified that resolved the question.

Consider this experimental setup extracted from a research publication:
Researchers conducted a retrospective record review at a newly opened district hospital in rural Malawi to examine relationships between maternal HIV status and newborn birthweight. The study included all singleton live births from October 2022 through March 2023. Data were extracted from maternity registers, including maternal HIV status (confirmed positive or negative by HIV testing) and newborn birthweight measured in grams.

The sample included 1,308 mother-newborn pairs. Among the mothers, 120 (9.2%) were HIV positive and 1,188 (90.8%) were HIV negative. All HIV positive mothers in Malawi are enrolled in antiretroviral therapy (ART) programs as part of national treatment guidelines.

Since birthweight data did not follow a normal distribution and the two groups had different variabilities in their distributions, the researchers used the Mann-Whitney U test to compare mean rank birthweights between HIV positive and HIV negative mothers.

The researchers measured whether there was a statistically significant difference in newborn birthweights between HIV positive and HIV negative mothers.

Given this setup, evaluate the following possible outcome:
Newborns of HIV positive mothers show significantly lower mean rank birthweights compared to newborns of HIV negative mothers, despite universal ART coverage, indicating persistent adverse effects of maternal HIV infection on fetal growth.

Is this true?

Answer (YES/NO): NO